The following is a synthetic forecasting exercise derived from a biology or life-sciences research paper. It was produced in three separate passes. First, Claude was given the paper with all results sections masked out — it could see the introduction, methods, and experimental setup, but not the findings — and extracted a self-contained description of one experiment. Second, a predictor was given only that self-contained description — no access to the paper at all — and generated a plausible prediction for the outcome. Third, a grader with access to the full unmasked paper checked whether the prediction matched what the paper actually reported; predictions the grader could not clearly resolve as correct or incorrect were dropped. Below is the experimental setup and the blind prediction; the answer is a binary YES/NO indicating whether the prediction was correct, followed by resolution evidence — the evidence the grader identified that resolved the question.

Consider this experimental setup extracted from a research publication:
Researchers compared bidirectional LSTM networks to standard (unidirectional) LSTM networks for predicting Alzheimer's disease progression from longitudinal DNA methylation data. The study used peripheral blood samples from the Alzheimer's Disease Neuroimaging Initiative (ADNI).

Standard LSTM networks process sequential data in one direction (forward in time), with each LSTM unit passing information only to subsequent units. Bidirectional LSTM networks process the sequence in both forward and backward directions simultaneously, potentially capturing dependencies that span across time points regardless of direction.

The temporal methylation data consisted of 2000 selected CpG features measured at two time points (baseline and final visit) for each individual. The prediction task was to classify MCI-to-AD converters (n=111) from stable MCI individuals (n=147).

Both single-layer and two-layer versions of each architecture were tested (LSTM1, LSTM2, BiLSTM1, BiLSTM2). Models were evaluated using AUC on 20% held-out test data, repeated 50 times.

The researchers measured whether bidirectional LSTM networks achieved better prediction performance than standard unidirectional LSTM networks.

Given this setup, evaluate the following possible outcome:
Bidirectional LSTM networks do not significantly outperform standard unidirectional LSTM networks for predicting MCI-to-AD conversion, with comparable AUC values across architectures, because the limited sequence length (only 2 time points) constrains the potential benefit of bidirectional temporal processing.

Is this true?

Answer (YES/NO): NO